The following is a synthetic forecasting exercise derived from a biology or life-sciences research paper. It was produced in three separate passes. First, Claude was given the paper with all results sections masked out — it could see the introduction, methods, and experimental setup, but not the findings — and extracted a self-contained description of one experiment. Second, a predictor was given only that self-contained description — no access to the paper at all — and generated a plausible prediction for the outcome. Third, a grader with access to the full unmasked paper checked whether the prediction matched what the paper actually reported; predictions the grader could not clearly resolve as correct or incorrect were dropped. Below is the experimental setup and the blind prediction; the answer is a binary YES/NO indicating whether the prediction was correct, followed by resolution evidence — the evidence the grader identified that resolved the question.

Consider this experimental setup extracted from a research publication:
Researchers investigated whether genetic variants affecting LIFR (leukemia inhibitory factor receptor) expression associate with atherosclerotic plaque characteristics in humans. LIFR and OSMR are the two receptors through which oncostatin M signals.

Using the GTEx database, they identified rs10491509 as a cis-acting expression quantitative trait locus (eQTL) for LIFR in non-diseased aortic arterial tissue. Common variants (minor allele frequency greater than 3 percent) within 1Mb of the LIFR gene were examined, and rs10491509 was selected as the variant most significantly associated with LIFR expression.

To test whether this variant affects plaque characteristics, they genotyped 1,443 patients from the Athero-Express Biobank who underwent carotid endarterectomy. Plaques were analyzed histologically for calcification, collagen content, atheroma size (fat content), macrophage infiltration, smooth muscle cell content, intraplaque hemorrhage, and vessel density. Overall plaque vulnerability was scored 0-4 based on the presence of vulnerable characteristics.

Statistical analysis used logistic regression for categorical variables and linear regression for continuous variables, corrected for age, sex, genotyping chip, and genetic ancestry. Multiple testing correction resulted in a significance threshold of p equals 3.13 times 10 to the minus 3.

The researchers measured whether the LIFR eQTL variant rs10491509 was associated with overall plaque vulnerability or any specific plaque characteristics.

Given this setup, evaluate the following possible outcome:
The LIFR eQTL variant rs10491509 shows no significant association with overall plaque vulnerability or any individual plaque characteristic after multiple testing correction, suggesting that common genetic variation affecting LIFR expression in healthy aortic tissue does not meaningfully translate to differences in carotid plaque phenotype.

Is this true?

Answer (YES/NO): YES